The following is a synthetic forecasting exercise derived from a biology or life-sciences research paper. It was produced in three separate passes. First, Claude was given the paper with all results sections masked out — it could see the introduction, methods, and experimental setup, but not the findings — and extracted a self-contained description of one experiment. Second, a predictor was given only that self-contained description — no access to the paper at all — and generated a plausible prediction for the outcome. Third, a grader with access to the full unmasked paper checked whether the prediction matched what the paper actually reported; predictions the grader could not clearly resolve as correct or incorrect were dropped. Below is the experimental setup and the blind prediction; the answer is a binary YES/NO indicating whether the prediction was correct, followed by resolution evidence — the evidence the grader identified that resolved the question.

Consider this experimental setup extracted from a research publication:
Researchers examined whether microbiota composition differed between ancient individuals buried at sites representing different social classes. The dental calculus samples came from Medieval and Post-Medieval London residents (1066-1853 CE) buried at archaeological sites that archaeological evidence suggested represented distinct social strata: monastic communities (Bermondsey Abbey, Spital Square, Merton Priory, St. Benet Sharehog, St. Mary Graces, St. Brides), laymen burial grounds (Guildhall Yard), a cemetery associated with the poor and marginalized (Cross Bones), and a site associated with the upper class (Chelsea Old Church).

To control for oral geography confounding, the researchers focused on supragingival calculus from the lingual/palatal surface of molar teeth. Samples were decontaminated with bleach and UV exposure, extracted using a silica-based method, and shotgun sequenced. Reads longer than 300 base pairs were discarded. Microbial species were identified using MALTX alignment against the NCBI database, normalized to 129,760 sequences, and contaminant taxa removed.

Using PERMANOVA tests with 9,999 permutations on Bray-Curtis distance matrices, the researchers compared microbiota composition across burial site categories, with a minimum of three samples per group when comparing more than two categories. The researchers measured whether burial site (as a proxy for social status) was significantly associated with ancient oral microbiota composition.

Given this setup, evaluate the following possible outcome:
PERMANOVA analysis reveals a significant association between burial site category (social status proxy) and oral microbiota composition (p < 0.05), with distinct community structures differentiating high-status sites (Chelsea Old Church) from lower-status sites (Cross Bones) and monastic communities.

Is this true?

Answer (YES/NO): NO